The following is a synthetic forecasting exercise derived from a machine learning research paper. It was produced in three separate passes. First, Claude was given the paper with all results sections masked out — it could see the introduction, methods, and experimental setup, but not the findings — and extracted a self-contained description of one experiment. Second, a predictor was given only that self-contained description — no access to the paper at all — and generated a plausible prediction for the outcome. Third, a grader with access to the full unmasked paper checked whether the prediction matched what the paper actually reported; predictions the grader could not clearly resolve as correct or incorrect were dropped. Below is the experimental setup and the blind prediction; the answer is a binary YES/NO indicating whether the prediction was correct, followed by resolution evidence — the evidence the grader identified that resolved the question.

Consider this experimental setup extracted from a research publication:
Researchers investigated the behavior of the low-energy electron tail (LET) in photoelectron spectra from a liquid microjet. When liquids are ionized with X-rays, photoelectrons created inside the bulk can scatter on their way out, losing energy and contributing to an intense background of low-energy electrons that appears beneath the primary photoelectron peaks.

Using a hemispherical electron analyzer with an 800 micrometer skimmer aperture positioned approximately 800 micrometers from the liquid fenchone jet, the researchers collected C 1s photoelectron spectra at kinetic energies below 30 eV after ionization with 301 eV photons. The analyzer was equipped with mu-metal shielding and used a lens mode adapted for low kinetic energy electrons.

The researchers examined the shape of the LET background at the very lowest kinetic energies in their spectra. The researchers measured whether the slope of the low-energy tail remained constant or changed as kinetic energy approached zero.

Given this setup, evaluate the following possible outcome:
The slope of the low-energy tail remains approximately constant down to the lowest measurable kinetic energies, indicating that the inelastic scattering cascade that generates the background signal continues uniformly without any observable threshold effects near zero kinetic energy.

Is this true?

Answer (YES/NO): NO